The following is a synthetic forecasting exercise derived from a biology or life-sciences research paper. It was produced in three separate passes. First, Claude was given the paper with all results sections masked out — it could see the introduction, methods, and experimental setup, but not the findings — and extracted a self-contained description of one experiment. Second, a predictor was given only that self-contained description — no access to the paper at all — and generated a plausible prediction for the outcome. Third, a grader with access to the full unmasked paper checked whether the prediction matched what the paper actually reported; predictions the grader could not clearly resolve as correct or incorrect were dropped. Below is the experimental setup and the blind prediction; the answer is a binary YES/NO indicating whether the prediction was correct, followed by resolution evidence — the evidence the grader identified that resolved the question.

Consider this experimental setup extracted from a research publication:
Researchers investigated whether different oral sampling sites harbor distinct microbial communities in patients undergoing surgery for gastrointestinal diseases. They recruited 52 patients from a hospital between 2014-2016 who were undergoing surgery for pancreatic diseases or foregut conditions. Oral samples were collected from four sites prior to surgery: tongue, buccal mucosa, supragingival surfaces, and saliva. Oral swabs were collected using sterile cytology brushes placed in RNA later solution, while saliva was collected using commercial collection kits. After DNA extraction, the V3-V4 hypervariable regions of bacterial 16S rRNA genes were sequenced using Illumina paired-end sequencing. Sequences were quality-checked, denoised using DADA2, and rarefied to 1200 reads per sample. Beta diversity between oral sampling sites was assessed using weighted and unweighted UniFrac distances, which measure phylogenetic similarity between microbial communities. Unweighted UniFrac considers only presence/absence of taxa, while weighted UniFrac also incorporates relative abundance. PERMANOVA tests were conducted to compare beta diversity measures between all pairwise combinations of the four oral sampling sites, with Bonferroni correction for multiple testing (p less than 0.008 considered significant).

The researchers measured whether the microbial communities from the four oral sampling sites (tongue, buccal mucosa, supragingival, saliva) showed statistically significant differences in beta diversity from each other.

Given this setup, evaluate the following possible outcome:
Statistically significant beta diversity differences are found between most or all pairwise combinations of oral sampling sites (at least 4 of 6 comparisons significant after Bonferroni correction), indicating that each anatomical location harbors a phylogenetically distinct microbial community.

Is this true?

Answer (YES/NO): NO